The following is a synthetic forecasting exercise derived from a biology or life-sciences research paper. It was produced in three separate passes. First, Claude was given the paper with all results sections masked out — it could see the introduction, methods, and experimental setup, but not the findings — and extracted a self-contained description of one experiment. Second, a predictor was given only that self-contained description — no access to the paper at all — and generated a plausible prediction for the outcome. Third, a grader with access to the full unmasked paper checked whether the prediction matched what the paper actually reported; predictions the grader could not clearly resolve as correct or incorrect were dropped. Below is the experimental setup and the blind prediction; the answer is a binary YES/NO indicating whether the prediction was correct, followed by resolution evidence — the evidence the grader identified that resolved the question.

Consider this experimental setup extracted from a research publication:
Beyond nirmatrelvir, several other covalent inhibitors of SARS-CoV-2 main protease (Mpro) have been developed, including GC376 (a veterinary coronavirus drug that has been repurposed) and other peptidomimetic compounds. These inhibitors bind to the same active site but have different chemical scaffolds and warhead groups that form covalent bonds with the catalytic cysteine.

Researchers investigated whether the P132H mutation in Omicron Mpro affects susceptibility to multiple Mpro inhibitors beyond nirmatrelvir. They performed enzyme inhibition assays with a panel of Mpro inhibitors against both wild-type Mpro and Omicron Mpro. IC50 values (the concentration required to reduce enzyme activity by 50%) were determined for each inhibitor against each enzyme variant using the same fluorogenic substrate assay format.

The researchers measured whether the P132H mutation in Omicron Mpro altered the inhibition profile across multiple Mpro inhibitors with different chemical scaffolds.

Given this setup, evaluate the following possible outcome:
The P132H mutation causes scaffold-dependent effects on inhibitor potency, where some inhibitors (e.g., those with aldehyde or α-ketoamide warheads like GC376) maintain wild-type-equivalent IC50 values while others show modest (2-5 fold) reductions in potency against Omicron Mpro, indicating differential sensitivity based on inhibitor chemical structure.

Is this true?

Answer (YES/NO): NO